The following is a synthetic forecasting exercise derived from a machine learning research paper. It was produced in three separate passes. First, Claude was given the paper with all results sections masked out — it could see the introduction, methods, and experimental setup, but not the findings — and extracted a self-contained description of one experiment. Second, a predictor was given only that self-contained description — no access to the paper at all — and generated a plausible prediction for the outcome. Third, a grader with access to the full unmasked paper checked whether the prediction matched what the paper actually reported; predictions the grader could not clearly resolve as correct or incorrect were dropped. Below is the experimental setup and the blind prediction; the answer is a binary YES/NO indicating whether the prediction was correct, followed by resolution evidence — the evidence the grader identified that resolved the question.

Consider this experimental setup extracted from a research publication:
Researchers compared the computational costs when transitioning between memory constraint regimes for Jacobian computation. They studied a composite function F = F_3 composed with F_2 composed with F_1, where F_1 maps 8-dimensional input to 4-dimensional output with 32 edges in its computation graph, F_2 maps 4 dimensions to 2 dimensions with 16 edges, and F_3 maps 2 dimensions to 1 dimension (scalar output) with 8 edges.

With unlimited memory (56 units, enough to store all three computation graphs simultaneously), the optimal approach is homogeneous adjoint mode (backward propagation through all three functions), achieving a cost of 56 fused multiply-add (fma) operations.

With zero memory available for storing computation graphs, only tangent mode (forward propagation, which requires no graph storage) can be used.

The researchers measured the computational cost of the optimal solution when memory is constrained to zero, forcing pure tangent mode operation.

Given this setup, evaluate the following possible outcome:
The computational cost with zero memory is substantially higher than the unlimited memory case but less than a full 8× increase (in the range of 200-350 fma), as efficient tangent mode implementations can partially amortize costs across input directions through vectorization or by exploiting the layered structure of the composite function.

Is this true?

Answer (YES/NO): NO